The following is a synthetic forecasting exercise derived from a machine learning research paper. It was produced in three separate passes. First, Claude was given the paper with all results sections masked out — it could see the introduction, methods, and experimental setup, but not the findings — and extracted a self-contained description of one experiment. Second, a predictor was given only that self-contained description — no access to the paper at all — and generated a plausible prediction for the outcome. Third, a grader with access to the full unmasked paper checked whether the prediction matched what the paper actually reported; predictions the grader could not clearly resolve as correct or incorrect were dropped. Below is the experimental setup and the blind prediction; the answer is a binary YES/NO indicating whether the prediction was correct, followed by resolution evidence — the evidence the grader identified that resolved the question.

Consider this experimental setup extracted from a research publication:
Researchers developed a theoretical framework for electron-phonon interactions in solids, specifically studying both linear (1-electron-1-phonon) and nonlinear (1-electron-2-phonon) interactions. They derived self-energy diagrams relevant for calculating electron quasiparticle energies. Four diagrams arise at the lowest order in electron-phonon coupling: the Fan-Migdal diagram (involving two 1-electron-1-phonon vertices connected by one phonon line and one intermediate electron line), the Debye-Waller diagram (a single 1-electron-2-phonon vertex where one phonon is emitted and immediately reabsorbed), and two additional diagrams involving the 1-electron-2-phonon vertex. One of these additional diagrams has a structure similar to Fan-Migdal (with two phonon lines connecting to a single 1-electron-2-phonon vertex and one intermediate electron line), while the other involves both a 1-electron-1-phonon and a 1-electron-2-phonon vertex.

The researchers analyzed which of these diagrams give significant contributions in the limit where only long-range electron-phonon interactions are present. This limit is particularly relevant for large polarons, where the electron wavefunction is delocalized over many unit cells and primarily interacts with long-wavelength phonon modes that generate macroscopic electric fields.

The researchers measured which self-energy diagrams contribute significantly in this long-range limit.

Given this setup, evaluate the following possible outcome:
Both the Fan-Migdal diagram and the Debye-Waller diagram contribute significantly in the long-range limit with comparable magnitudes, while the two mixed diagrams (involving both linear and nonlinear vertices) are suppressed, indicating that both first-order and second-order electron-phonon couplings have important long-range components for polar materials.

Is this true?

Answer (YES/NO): NO